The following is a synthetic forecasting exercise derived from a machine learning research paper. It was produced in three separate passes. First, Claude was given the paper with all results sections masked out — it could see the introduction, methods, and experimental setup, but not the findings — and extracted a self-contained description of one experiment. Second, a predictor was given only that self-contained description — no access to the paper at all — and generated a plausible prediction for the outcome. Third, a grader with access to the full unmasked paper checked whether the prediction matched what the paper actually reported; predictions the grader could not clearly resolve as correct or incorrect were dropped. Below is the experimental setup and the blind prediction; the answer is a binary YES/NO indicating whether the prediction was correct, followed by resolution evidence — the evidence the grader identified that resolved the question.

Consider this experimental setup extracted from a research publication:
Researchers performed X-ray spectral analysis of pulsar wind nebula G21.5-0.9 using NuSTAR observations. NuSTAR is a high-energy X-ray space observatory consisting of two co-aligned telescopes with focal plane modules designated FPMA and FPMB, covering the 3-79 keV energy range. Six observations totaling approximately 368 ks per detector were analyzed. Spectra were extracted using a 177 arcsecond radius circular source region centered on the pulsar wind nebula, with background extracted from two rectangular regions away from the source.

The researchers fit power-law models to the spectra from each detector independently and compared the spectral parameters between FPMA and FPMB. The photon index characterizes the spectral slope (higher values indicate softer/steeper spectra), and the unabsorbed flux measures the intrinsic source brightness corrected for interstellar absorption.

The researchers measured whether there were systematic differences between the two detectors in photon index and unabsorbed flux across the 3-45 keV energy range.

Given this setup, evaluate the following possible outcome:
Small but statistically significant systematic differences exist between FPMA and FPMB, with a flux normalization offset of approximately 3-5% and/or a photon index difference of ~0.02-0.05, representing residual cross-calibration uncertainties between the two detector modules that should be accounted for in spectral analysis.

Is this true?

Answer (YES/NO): NO